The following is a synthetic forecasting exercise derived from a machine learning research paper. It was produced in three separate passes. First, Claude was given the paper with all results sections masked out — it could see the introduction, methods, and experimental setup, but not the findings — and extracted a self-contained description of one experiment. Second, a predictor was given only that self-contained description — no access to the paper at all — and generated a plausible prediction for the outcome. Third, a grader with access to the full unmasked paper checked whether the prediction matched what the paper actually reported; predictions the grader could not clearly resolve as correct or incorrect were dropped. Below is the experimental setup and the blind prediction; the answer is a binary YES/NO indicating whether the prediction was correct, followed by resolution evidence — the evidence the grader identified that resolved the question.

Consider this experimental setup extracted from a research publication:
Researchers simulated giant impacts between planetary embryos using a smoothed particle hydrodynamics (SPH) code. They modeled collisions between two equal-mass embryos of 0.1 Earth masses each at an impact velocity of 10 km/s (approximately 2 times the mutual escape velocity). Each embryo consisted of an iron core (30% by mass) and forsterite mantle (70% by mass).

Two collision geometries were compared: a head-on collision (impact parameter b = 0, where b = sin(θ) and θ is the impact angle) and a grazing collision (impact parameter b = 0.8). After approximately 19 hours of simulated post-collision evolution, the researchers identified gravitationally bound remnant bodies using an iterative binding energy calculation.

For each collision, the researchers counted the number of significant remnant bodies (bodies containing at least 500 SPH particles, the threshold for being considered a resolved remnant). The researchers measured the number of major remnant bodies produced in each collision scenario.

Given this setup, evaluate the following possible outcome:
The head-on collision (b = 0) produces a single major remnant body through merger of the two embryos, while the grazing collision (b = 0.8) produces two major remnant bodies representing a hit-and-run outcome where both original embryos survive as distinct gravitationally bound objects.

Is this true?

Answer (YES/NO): YES